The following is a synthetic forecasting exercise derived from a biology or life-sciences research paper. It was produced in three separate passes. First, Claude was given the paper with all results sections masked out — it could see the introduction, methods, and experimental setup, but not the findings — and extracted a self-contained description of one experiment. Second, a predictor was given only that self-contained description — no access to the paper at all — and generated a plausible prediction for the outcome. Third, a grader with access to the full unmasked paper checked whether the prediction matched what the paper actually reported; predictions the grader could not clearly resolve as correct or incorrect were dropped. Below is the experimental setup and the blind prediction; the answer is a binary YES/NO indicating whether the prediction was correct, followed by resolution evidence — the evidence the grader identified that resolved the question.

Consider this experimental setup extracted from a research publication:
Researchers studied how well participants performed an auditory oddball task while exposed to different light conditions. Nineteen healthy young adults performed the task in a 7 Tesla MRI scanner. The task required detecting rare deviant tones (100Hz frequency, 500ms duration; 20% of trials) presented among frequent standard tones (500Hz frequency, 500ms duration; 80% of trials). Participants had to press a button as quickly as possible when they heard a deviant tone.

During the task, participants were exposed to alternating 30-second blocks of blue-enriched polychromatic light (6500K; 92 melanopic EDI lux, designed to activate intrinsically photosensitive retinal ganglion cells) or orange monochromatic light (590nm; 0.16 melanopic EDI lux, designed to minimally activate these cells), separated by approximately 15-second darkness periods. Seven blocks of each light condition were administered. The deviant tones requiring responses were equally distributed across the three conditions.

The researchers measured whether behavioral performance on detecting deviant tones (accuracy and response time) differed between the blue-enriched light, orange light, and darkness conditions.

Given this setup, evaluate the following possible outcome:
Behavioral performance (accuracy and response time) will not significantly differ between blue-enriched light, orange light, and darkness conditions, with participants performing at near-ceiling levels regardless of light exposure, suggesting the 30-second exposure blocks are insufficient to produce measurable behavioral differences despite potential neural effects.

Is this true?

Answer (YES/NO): YES